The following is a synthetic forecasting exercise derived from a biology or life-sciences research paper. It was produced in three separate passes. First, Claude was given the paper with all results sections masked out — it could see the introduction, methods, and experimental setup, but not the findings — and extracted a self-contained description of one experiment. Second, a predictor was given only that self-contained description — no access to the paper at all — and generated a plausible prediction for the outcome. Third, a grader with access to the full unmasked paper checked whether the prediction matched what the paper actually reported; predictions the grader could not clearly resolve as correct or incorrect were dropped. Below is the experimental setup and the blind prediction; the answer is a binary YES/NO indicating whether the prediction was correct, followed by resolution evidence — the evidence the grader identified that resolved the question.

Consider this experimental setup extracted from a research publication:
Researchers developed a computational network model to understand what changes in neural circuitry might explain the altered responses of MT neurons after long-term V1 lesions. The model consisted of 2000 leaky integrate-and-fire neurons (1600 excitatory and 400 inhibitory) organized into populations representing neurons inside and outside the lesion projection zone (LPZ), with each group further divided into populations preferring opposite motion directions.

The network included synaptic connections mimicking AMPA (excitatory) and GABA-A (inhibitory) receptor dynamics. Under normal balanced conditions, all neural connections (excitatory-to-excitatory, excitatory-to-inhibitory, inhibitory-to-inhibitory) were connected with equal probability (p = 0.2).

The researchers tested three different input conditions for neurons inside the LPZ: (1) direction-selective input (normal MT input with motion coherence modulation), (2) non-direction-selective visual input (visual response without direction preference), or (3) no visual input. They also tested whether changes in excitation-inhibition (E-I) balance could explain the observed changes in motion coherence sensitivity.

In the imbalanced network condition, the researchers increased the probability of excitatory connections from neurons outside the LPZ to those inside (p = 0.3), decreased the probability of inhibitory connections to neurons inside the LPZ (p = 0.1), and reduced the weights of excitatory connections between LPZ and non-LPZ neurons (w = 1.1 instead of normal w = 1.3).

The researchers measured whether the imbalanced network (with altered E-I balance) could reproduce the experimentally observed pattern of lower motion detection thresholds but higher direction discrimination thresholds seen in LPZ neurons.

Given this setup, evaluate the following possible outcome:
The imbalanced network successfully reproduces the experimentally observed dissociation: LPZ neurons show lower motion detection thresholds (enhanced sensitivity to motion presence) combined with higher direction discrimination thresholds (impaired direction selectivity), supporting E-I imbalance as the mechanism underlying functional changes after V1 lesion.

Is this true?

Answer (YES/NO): NO